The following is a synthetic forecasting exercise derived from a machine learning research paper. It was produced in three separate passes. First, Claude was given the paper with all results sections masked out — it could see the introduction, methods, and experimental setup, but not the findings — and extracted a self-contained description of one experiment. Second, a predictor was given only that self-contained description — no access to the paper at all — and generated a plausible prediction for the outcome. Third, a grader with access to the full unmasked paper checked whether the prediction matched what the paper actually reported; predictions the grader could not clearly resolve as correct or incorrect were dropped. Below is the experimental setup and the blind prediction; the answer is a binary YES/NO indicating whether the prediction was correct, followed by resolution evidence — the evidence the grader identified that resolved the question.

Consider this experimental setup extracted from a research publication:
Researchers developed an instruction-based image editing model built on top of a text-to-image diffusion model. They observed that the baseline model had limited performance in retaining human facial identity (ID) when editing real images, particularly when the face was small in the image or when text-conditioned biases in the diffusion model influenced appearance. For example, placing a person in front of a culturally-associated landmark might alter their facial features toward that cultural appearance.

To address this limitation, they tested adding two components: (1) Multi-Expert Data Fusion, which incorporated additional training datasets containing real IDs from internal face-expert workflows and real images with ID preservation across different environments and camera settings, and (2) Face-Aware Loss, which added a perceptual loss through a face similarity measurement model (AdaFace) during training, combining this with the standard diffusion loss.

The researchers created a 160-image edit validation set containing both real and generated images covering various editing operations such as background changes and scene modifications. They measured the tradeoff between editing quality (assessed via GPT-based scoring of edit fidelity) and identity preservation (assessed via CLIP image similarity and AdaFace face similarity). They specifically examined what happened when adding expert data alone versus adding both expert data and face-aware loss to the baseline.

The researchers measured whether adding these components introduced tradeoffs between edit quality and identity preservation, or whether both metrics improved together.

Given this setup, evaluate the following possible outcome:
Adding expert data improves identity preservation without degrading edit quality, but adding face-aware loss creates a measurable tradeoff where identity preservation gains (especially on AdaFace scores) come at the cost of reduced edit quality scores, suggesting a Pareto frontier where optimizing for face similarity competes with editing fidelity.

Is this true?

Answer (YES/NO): NO